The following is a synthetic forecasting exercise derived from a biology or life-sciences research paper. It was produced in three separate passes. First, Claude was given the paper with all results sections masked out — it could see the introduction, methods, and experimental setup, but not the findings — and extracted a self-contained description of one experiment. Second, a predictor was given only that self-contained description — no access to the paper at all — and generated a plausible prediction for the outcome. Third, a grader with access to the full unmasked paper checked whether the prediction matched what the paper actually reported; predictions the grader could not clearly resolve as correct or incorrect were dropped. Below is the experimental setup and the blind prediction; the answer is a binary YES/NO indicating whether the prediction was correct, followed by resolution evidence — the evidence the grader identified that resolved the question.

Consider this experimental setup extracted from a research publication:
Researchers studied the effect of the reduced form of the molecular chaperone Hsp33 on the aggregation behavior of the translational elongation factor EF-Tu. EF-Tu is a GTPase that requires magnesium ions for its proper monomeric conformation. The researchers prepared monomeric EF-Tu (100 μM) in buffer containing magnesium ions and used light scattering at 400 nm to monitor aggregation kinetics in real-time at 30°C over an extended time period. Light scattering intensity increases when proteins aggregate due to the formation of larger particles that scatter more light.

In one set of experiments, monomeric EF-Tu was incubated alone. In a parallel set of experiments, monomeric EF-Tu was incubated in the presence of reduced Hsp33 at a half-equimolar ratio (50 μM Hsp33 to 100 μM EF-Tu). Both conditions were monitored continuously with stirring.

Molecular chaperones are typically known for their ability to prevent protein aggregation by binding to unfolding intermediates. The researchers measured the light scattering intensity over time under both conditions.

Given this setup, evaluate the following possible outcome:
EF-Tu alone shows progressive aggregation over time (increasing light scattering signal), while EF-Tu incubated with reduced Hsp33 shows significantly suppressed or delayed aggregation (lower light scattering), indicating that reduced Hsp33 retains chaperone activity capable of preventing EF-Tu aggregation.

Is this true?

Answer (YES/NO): NO